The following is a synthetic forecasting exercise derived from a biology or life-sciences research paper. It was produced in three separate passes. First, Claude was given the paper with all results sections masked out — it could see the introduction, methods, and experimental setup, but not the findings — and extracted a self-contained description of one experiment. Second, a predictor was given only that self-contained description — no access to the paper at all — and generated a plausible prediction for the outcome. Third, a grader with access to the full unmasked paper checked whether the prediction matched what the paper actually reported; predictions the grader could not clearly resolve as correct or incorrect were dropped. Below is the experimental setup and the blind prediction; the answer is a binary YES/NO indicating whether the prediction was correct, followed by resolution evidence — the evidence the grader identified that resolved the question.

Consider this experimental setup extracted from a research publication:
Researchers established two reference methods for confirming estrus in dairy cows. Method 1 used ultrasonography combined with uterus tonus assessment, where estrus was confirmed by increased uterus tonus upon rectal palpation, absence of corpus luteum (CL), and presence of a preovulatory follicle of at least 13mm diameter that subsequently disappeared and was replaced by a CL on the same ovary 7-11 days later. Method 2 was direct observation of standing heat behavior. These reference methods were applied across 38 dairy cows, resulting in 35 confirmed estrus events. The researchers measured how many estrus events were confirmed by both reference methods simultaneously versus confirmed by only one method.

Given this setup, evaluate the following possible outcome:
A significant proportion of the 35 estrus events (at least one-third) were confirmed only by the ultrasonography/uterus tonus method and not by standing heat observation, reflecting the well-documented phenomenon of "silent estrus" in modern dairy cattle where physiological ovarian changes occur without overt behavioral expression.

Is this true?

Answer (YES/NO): YES